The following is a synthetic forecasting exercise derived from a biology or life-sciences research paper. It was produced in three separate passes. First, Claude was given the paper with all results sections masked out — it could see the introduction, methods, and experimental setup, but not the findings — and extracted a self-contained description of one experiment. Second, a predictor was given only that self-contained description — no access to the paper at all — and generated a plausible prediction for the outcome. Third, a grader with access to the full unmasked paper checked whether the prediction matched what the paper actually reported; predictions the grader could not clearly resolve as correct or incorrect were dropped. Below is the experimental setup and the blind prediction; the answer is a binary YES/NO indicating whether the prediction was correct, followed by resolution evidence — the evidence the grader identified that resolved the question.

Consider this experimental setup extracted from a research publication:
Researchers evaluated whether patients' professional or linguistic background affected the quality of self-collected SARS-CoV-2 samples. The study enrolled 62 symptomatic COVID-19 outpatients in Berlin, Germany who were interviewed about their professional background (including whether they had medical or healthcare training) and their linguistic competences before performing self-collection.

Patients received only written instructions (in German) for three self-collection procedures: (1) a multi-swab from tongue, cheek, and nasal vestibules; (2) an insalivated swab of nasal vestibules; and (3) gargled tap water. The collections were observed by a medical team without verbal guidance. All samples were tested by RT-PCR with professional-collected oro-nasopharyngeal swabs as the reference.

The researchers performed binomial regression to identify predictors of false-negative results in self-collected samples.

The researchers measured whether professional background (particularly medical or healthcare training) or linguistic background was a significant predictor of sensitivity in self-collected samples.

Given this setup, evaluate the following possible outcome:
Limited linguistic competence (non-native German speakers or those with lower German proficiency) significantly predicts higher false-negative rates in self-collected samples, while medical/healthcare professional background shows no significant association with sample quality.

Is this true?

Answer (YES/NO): YES